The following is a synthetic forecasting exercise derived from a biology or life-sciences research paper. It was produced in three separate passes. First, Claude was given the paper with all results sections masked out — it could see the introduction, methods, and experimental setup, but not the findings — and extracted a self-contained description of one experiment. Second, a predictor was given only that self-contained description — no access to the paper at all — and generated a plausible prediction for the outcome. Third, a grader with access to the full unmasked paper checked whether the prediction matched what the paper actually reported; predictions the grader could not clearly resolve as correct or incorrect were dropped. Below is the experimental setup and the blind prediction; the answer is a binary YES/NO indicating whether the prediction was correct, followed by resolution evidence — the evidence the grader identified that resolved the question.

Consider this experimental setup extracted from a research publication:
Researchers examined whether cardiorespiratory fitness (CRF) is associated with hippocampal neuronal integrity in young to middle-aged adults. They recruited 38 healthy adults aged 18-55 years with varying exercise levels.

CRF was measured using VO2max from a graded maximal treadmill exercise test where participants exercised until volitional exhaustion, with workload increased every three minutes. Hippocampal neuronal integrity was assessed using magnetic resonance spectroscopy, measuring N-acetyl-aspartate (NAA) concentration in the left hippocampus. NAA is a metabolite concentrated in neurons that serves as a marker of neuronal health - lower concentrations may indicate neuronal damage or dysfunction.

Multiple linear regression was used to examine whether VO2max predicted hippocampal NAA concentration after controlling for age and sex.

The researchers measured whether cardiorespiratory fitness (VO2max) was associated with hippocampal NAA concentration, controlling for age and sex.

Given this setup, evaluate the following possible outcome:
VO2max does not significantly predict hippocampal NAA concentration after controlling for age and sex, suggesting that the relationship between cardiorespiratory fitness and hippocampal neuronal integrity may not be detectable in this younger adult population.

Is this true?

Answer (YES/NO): NO